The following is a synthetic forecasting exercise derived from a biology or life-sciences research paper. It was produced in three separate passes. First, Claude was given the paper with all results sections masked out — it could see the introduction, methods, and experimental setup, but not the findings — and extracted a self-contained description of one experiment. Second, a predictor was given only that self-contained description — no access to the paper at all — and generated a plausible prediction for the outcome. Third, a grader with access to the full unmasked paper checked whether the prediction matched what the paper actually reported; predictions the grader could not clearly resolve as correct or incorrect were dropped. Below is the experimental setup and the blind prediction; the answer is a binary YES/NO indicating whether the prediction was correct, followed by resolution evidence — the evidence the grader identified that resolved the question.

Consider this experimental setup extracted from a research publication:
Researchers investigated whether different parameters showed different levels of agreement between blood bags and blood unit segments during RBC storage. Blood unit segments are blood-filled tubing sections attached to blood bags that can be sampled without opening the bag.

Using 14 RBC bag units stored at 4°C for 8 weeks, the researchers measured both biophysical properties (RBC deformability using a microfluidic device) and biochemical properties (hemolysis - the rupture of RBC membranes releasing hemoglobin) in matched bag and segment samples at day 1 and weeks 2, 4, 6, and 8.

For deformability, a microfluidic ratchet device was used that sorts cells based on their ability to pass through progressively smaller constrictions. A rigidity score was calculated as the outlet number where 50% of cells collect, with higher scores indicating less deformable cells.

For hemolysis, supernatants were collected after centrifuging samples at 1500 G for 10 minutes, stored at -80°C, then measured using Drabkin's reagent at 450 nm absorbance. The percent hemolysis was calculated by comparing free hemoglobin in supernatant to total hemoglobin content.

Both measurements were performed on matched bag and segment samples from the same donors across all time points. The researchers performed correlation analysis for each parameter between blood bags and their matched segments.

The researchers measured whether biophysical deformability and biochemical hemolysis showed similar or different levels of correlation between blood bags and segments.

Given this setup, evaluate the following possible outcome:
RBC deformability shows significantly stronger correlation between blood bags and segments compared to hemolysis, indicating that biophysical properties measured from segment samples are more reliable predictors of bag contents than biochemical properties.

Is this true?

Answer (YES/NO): YES